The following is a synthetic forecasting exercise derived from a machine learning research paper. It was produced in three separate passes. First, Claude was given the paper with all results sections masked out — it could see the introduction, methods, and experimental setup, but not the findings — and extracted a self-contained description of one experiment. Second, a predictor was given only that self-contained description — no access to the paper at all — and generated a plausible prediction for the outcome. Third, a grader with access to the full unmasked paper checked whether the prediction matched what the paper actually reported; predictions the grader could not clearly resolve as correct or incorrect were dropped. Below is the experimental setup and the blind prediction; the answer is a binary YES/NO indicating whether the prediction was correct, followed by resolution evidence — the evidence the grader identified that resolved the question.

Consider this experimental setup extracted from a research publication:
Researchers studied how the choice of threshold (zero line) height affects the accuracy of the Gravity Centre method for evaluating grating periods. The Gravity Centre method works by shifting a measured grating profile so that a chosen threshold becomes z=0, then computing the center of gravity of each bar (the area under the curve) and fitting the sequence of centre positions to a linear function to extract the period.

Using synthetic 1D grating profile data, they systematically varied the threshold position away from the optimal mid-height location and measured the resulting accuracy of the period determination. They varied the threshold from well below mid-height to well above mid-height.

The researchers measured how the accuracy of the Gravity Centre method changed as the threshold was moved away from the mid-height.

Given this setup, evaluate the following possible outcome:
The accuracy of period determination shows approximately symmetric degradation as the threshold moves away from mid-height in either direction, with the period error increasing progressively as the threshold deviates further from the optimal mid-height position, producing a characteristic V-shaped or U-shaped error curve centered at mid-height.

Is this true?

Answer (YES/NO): NO